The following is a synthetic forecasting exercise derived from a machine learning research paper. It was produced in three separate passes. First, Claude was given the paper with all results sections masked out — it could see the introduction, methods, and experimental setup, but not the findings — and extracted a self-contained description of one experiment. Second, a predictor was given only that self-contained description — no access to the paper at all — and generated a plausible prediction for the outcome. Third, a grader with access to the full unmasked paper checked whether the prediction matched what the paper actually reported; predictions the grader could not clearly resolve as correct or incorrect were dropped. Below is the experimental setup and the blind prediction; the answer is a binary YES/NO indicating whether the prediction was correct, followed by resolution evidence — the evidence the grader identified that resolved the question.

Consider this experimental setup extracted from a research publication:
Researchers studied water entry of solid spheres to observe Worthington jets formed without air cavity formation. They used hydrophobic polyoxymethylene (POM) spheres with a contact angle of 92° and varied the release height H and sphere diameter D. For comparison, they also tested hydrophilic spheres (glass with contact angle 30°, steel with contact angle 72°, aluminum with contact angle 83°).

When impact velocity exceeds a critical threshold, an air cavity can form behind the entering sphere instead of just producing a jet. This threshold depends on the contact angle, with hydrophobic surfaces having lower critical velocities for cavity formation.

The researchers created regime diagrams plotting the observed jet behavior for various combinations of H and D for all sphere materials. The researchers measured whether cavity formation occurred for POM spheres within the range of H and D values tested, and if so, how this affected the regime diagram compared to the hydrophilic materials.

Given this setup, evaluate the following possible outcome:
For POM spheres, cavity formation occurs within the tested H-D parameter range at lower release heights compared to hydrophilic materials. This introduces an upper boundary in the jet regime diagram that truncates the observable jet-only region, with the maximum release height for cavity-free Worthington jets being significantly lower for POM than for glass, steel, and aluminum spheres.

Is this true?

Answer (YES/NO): YES